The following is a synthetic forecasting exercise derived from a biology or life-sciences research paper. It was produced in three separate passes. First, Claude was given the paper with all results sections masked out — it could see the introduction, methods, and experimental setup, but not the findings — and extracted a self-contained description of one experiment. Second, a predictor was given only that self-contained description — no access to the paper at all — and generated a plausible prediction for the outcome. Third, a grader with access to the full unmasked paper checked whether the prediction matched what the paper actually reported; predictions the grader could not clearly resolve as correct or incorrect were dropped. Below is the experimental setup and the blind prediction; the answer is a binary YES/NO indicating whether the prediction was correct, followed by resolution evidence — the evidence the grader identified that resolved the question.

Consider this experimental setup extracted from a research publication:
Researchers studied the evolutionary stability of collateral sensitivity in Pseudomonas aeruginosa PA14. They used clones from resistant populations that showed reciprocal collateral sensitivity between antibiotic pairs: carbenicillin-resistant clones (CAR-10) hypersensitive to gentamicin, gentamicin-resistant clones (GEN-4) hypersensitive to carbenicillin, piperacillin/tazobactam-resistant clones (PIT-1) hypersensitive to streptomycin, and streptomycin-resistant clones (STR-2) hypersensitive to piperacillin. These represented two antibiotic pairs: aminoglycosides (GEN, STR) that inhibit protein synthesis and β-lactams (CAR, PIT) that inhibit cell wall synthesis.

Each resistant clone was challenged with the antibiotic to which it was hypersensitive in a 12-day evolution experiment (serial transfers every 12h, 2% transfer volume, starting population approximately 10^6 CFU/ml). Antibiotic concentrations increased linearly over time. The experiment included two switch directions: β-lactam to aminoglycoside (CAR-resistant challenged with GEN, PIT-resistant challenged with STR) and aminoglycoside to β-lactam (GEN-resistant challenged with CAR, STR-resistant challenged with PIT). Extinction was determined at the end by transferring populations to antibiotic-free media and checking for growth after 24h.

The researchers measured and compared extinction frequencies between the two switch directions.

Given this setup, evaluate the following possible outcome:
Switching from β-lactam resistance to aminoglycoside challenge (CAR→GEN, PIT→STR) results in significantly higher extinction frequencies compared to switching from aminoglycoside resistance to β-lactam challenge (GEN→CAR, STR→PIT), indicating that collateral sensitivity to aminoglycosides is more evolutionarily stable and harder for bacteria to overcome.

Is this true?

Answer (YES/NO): NO